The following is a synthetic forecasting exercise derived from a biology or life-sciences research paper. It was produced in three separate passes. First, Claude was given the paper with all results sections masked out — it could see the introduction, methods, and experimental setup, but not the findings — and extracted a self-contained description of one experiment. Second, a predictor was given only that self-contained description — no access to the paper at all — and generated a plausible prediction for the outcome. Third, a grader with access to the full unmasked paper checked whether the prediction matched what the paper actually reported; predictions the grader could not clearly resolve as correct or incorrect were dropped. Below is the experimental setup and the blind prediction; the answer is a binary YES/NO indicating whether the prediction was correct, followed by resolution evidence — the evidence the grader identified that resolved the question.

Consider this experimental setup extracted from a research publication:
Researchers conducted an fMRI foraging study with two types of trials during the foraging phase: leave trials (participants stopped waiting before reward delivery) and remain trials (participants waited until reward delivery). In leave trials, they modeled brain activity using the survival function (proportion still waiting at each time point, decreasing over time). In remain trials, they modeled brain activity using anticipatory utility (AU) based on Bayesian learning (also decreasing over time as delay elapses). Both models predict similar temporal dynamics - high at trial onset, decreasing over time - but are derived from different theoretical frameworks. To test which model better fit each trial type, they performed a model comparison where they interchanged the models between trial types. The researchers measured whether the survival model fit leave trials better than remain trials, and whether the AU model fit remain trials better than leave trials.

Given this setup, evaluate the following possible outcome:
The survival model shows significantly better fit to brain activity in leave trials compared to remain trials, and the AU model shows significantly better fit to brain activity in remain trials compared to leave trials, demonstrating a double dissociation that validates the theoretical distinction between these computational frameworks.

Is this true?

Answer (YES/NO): NO